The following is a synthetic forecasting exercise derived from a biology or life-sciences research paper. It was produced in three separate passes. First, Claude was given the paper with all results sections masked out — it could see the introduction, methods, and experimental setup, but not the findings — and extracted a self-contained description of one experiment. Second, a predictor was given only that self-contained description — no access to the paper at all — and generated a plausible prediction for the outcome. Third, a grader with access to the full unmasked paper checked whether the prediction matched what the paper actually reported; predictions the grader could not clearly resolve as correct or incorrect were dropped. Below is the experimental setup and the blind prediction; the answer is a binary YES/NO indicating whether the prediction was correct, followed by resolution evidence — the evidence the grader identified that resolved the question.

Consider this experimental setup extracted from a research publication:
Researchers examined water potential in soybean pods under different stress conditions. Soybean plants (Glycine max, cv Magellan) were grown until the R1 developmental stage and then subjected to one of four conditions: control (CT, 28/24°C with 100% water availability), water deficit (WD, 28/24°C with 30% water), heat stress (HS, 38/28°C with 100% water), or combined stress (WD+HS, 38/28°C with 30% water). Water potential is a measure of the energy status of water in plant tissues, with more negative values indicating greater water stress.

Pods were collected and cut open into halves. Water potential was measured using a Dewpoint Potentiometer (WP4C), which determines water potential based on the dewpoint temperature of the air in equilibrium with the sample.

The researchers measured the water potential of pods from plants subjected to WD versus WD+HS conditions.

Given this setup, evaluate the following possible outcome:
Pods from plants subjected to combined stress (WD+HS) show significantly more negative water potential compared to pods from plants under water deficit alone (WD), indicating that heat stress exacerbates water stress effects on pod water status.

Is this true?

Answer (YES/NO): YES